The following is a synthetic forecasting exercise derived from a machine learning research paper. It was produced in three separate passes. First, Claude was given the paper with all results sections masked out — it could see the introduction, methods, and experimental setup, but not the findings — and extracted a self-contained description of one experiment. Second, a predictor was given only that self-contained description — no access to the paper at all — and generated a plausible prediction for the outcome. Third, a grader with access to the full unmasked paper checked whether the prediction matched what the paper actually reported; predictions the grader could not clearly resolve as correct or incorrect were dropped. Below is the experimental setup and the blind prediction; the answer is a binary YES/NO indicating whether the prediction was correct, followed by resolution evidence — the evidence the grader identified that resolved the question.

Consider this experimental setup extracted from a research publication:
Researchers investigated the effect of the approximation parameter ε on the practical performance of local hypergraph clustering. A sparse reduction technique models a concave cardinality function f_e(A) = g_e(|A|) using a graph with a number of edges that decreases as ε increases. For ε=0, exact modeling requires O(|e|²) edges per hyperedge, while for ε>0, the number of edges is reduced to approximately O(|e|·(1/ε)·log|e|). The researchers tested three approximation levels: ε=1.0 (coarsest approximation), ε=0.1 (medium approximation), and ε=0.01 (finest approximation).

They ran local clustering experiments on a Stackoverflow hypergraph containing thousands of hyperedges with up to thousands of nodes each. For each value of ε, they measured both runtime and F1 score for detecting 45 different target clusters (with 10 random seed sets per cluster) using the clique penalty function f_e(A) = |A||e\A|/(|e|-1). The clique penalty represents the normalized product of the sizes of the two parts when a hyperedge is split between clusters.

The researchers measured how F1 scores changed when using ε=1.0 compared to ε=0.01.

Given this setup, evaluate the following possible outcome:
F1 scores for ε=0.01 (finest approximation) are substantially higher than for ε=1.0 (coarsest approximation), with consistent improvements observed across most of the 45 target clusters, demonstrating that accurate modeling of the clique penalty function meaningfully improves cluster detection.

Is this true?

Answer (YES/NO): NO